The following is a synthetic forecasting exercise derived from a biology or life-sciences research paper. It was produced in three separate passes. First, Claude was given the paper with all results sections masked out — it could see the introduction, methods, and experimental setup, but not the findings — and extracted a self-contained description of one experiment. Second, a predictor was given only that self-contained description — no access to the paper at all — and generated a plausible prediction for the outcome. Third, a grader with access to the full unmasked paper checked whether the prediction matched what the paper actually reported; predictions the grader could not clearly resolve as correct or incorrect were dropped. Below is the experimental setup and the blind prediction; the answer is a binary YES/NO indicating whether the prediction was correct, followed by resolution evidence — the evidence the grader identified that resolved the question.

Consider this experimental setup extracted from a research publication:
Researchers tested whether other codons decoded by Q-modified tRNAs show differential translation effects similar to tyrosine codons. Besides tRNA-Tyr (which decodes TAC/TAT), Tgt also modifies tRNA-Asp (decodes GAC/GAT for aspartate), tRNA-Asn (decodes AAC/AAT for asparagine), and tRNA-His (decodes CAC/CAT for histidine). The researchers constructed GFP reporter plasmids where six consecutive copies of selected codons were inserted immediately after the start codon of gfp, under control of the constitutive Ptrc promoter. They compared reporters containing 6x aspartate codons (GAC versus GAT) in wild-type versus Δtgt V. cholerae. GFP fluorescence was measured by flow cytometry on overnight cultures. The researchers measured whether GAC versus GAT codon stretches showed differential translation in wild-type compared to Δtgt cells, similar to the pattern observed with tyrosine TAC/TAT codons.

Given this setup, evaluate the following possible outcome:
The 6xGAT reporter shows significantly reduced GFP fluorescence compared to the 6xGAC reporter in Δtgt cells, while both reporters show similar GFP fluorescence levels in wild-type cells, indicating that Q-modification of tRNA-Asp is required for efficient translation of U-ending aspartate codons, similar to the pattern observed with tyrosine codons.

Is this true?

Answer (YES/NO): NO